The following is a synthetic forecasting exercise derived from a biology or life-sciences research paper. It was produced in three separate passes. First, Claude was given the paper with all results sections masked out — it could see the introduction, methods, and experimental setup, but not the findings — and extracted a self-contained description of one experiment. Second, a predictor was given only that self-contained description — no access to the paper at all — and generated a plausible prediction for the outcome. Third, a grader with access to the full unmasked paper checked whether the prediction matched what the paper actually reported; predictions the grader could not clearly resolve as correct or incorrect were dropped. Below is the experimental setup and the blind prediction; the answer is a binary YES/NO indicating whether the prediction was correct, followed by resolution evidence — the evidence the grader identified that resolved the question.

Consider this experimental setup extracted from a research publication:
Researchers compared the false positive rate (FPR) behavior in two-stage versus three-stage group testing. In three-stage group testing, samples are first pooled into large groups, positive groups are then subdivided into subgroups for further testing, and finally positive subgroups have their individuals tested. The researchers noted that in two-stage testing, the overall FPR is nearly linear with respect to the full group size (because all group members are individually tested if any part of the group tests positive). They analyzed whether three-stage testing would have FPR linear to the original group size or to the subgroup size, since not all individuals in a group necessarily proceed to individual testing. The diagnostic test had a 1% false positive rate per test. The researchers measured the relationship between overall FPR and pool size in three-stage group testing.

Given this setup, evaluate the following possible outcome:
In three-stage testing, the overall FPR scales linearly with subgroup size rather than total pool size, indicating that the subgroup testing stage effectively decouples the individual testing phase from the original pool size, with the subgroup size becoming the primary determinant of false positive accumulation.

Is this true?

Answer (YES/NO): YES